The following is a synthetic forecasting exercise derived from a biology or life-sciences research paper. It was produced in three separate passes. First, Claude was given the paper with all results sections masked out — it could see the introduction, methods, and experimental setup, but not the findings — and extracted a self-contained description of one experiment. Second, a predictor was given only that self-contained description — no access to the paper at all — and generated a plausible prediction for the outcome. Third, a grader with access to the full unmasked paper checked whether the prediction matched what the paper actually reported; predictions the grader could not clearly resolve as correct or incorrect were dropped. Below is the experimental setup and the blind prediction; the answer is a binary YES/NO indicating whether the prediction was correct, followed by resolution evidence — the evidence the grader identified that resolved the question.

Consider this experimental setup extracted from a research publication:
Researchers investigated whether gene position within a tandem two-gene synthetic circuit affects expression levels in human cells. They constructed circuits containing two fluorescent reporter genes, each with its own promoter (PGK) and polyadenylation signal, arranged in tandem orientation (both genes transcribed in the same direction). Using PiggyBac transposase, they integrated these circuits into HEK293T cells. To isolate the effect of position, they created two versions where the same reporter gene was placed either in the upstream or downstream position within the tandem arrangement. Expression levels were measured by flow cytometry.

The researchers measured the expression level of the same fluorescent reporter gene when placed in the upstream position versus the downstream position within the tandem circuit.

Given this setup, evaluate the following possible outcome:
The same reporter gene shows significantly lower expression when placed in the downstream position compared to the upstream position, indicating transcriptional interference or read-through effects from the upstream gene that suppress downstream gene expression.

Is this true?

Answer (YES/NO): NO